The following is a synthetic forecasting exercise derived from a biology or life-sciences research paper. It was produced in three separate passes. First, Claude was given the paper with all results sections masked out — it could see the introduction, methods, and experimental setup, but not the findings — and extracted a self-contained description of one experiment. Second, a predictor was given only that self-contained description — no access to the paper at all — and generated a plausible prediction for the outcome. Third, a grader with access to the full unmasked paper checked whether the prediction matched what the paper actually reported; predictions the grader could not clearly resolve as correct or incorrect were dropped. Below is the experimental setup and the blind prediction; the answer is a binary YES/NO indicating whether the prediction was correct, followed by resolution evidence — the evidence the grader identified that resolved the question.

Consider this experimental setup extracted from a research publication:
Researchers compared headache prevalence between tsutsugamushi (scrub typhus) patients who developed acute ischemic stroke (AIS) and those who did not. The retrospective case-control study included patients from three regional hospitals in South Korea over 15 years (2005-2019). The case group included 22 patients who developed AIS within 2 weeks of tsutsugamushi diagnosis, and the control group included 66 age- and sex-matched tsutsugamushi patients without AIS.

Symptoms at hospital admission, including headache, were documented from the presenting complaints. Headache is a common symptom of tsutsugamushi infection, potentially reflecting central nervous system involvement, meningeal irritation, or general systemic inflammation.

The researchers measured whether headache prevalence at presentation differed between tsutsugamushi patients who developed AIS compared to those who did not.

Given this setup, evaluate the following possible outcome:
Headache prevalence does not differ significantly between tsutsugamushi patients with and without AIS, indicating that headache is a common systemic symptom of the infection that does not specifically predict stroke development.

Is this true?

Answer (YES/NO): NO